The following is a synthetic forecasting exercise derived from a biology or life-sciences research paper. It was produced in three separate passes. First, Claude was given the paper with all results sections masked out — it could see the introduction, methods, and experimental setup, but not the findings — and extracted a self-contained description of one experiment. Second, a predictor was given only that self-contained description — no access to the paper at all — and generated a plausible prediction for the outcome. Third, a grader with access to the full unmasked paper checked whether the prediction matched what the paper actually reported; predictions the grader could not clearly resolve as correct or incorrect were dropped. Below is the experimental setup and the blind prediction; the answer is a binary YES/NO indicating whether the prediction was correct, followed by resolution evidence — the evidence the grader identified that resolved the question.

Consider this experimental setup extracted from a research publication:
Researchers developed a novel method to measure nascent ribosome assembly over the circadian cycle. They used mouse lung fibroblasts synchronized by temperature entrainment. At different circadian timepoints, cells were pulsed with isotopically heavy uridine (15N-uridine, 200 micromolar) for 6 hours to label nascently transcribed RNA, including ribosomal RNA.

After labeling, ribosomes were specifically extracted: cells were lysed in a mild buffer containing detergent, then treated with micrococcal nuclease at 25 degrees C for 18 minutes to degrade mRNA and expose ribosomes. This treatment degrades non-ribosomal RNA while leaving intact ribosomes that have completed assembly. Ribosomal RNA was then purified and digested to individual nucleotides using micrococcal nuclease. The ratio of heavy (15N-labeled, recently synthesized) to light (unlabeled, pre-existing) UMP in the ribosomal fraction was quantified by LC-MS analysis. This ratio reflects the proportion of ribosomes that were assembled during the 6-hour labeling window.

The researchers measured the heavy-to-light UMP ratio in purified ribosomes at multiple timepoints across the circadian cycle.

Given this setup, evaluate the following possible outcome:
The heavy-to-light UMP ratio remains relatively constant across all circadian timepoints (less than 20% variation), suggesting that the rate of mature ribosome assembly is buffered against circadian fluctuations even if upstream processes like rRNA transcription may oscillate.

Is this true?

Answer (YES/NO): NO